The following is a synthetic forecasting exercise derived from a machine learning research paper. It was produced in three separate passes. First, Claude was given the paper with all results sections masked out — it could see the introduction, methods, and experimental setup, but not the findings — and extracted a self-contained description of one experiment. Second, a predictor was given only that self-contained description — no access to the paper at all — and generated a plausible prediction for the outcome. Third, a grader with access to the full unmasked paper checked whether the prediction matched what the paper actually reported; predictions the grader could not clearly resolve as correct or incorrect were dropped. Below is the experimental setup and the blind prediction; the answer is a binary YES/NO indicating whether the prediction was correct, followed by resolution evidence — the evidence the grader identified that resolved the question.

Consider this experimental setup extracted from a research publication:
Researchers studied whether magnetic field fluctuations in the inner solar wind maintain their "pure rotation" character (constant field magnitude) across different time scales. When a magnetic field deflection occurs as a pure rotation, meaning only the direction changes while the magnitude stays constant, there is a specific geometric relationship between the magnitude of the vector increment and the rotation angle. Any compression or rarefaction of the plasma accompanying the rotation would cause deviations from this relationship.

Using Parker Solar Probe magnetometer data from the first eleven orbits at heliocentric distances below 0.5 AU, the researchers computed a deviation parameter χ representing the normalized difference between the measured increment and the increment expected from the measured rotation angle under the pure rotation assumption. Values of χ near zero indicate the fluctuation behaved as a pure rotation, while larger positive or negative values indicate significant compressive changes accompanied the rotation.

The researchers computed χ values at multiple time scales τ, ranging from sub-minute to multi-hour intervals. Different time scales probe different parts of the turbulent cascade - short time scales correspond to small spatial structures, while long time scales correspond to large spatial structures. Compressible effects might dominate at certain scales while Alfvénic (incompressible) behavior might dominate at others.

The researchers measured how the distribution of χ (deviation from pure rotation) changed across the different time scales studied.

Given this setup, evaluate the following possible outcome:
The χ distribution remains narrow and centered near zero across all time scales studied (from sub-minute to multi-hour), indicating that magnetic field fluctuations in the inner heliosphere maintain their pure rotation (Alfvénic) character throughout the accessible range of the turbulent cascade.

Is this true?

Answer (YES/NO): YES